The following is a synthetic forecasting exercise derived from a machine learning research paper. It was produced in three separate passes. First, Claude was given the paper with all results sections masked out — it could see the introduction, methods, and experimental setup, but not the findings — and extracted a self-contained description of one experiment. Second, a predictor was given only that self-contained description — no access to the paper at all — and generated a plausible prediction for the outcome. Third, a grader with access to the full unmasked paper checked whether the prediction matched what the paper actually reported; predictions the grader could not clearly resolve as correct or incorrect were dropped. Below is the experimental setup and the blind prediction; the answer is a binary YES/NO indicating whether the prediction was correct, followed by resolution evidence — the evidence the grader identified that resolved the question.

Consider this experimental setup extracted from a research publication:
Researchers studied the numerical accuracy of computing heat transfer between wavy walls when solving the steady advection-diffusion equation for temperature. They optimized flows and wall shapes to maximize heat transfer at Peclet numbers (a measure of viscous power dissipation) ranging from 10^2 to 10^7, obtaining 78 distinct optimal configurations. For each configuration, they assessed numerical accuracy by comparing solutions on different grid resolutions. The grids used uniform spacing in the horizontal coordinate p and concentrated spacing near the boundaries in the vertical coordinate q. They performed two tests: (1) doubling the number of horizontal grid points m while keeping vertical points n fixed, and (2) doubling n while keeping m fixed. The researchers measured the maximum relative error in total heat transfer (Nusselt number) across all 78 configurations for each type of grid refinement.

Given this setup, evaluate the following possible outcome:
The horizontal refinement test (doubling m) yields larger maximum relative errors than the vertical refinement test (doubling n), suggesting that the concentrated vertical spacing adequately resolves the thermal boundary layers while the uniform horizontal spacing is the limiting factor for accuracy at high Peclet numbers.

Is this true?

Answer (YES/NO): NO